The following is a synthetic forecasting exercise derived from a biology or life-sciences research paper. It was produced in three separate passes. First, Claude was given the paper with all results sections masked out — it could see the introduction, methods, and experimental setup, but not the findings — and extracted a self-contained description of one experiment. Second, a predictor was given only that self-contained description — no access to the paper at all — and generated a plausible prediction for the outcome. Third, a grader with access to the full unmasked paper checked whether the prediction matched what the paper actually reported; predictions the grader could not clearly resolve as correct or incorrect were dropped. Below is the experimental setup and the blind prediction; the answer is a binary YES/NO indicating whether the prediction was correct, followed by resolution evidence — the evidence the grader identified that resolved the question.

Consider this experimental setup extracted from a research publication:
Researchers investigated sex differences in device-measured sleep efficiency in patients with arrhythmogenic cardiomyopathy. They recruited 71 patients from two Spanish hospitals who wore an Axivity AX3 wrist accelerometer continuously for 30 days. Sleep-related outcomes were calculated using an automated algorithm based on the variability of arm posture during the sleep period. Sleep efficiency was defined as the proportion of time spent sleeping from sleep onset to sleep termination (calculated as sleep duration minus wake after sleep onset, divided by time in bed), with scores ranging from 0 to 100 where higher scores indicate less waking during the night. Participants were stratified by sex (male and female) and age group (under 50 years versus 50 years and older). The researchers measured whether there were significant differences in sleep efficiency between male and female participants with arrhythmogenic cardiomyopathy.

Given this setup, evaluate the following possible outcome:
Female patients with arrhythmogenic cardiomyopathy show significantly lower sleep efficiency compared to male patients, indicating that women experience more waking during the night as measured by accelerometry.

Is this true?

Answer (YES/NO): NO